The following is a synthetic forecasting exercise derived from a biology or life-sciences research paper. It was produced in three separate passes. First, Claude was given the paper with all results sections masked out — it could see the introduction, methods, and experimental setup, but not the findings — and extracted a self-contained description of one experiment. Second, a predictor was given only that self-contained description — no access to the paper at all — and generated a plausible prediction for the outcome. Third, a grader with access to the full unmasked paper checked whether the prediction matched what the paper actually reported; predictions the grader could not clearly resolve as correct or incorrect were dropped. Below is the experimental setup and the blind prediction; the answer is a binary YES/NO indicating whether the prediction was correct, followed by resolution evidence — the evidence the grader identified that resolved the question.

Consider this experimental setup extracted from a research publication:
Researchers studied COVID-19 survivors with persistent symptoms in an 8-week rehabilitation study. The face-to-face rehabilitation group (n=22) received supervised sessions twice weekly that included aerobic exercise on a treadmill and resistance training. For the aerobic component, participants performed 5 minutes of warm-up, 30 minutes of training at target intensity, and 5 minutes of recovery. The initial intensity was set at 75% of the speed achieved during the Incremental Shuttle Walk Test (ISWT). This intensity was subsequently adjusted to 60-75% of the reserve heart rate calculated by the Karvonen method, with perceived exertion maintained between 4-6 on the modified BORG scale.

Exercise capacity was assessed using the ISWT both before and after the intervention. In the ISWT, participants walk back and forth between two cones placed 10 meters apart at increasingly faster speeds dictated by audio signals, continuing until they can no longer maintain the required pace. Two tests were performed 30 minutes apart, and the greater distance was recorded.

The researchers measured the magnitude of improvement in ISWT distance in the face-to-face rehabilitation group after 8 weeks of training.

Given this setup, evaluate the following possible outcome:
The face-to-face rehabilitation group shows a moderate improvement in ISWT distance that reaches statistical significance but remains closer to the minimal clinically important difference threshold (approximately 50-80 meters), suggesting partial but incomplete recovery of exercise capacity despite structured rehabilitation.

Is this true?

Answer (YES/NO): NO